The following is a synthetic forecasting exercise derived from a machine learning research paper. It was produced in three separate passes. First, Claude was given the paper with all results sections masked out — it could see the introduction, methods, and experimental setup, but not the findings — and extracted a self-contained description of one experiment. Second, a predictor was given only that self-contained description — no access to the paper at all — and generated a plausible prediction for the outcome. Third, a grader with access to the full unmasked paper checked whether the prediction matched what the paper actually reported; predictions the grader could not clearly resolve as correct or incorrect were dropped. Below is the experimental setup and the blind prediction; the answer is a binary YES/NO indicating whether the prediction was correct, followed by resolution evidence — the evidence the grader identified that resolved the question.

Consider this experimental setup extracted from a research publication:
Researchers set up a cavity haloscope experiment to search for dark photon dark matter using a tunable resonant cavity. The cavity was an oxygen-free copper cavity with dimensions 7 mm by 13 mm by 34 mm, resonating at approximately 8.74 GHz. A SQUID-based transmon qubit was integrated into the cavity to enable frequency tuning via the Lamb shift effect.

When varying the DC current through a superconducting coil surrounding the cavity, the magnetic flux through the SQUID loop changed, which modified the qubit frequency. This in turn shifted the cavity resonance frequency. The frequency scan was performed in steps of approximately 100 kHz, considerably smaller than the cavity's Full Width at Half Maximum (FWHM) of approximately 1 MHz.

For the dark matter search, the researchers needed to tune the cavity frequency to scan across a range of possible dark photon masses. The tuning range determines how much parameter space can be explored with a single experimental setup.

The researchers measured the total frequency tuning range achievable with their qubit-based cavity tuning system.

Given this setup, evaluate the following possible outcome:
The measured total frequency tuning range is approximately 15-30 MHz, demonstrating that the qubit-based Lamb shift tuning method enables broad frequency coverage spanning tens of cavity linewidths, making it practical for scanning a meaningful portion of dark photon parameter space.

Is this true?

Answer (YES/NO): YES